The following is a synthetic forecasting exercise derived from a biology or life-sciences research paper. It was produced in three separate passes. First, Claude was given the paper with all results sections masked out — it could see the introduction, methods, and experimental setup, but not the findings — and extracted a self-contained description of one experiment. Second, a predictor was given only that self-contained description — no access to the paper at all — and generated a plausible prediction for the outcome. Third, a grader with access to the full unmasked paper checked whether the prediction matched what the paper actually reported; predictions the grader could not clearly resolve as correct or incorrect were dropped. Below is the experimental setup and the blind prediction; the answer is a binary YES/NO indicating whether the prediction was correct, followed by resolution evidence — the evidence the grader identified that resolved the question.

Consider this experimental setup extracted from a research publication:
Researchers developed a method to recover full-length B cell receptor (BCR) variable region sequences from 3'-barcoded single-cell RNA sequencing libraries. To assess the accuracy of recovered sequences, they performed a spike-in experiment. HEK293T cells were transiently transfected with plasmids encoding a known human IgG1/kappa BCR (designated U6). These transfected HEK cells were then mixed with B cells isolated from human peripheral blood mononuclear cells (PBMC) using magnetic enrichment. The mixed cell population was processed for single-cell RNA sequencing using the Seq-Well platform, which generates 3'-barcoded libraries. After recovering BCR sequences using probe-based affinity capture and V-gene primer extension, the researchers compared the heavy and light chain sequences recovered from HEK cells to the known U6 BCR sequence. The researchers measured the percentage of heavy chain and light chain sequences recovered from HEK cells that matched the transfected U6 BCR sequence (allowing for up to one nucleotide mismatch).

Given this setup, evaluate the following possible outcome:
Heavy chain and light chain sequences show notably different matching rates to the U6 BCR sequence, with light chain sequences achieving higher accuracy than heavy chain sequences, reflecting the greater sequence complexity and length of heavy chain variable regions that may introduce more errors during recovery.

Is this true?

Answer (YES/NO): NO